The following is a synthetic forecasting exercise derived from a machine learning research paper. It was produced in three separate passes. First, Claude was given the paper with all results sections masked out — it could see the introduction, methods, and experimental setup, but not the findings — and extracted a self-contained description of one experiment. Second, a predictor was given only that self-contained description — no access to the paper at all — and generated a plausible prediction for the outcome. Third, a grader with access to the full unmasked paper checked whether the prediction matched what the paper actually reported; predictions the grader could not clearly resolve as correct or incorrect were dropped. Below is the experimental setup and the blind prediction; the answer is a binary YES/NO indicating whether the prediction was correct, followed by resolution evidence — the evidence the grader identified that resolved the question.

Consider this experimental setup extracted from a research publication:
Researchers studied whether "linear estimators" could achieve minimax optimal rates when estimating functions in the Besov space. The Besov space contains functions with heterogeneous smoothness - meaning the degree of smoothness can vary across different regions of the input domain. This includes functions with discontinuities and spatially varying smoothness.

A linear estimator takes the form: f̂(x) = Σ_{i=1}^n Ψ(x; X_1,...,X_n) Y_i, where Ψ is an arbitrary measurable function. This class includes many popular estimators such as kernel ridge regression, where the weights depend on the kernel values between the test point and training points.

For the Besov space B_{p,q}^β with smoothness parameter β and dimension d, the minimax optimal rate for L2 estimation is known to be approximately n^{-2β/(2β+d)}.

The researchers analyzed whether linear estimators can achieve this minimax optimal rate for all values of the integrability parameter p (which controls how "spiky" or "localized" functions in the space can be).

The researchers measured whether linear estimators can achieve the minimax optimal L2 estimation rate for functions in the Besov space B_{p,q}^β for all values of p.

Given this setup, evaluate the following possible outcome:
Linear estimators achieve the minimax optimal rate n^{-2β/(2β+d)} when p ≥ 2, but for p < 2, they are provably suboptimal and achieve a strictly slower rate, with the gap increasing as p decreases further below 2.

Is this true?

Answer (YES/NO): YES